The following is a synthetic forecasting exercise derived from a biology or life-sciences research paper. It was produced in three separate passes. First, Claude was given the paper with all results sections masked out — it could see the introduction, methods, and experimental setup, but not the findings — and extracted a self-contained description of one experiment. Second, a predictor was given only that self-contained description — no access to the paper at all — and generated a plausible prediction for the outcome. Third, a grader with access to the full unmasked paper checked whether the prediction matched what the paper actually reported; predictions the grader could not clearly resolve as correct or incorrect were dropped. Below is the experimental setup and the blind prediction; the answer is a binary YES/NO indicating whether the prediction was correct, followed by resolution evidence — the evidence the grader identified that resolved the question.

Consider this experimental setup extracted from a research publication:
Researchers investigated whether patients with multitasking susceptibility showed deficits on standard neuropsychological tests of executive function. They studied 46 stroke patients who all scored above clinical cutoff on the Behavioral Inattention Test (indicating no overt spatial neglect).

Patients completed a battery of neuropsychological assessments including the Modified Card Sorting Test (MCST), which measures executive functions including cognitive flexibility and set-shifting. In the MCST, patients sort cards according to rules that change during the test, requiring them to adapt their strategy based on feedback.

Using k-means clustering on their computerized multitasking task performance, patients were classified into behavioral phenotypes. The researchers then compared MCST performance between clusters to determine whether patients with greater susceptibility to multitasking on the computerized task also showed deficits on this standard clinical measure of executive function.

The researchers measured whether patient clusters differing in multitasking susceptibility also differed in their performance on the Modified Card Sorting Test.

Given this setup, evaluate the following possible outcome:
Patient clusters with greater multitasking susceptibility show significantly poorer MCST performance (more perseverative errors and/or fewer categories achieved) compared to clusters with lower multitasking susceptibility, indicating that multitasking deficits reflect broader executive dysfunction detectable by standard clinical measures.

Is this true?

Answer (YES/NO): NO